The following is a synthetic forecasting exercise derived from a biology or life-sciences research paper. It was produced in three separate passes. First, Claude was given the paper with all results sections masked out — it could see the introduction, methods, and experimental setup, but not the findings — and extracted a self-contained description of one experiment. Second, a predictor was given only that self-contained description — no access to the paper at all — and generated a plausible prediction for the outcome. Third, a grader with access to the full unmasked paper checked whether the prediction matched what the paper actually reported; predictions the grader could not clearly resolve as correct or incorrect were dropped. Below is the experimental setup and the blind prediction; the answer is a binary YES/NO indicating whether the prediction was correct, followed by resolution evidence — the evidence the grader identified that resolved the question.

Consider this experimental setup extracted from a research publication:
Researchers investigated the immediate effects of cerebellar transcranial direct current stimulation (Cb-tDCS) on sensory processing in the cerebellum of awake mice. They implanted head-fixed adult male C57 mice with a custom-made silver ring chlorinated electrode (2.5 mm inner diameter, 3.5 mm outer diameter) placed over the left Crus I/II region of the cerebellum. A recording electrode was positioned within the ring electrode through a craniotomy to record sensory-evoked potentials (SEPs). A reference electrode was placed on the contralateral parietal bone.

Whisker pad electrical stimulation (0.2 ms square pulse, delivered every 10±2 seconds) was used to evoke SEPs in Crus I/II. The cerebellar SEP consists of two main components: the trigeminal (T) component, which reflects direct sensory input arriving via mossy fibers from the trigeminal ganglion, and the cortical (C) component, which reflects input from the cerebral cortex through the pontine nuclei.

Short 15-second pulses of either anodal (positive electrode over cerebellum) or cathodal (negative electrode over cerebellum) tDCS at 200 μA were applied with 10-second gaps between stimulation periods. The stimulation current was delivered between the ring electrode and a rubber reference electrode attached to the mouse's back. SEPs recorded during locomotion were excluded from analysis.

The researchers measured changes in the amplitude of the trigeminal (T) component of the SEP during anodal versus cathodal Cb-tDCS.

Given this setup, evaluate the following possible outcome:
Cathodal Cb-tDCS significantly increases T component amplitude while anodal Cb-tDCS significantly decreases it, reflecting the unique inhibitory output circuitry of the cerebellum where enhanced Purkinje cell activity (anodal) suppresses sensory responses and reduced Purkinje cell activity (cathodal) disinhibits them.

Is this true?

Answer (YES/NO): NO